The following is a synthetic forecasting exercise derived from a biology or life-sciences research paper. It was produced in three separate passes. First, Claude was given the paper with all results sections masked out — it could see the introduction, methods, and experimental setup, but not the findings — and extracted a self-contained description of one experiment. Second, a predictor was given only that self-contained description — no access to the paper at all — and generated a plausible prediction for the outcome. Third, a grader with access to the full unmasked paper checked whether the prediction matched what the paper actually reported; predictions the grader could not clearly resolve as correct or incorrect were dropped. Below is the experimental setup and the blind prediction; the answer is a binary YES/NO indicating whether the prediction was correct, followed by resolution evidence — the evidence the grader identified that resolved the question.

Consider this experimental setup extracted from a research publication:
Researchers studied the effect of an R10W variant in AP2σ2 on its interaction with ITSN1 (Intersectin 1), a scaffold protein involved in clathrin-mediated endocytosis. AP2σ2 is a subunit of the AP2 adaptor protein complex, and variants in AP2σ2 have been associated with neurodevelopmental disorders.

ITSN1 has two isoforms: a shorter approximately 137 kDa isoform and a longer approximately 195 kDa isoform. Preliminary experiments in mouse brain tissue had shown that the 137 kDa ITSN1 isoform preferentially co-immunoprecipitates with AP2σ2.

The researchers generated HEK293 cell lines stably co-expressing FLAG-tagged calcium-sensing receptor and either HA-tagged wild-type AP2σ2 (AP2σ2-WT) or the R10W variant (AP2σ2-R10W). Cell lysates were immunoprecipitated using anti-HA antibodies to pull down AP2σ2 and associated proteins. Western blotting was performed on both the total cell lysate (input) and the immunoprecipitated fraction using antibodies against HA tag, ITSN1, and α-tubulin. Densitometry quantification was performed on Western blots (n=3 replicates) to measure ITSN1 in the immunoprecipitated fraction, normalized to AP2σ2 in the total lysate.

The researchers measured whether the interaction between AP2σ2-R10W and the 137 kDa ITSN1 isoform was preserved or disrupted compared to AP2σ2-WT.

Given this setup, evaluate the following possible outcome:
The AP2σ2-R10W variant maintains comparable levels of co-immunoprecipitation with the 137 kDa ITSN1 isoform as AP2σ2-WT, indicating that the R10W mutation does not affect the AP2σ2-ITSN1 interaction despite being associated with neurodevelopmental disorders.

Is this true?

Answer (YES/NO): NO